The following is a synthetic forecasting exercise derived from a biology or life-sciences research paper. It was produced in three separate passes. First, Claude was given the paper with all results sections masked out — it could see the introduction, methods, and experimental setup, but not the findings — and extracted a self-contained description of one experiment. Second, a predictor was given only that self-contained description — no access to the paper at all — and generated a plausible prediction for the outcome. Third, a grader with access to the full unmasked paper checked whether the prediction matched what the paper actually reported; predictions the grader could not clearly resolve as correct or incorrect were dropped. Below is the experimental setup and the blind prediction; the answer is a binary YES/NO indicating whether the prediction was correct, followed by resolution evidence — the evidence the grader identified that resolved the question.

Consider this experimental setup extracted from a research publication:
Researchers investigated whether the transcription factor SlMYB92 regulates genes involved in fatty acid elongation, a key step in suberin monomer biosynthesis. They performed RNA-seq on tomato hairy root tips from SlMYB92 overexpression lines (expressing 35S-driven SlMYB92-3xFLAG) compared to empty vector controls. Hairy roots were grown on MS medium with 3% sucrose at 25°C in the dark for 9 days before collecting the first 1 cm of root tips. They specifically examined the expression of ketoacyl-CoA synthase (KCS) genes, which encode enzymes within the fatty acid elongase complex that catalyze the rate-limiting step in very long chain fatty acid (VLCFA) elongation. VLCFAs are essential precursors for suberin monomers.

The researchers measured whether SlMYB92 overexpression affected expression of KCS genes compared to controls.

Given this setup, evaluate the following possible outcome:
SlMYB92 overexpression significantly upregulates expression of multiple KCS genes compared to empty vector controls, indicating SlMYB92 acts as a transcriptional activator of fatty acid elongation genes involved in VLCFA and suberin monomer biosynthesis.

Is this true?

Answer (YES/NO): YES